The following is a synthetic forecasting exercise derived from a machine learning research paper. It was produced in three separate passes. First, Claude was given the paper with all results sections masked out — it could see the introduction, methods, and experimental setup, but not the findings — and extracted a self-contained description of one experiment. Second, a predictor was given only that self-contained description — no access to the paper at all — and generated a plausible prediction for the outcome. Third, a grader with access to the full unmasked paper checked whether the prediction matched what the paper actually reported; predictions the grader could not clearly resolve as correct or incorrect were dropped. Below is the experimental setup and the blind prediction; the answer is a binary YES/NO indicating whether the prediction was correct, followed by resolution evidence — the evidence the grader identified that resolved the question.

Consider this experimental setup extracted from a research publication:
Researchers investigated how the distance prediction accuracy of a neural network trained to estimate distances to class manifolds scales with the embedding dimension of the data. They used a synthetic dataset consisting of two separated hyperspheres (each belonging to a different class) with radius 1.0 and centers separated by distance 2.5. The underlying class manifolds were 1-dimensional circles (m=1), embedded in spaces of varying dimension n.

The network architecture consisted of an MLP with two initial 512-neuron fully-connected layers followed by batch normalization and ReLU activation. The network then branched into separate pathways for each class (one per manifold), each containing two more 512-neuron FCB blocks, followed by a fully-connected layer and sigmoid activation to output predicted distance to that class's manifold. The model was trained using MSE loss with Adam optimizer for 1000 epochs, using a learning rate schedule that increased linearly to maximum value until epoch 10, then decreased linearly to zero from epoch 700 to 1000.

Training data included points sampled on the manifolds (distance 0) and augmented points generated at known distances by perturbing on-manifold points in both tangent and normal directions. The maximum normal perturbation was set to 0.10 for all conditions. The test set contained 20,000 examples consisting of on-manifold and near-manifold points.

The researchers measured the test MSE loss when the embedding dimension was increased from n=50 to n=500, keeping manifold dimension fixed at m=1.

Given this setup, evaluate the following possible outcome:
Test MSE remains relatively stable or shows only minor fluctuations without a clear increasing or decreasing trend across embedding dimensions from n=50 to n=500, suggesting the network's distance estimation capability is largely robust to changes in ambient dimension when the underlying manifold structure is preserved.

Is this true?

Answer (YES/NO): YES